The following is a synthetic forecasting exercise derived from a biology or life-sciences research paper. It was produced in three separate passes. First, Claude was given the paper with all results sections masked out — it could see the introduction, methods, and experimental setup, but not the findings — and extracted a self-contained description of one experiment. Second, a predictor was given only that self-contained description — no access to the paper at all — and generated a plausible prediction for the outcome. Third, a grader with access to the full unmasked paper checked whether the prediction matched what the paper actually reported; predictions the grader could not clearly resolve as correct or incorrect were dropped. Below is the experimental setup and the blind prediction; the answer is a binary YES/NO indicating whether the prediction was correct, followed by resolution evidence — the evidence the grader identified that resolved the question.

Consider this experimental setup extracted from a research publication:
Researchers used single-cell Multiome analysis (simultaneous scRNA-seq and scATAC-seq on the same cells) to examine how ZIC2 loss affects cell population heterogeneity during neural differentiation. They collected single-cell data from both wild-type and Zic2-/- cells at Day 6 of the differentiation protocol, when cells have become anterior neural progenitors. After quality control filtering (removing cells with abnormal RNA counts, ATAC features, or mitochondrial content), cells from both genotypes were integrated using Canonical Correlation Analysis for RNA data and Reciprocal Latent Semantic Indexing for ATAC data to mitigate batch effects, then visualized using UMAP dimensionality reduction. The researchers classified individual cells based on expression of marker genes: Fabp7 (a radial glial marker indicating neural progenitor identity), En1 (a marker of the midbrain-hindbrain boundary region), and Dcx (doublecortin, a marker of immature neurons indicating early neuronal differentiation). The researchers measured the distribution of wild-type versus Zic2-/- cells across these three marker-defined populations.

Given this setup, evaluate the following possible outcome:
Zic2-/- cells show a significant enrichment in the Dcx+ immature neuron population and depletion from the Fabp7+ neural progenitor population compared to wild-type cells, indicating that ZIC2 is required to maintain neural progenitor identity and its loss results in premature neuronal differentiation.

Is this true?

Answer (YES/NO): NO